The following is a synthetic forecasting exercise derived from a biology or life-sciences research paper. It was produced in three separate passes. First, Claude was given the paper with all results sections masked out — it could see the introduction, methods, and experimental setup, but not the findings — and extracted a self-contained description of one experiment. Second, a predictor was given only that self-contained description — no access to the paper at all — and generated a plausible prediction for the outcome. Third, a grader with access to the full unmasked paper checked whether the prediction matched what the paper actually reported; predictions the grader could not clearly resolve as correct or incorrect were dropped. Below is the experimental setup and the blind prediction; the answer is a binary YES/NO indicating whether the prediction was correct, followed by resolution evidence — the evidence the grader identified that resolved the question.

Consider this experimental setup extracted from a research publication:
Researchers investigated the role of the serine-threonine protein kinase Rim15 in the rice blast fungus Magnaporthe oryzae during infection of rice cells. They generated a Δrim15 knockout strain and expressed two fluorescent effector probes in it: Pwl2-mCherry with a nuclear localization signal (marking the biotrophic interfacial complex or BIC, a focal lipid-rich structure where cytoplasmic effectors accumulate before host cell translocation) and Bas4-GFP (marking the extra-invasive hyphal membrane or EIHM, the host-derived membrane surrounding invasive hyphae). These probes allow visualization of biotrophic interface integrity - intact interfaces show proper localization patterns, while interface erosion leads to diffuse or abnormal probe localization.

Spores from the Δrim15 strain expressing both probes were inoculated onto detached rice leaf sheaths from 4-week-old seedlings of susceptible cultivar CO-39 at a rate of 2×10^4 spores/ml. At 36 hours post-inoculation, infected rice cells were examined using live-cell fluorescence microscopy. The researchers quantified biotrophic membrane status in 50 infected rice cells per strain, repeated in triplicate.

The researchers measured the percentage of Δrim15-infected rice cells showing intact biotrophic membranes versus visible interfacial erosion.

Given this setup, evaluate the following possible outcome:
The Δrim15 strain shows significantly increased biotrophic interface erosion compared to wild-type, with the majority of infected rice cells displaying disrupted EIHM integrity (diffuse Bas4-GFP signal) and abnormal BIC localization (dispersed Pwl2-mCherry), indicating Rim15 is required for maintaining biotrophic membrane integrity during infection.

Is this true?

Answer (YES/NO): NO